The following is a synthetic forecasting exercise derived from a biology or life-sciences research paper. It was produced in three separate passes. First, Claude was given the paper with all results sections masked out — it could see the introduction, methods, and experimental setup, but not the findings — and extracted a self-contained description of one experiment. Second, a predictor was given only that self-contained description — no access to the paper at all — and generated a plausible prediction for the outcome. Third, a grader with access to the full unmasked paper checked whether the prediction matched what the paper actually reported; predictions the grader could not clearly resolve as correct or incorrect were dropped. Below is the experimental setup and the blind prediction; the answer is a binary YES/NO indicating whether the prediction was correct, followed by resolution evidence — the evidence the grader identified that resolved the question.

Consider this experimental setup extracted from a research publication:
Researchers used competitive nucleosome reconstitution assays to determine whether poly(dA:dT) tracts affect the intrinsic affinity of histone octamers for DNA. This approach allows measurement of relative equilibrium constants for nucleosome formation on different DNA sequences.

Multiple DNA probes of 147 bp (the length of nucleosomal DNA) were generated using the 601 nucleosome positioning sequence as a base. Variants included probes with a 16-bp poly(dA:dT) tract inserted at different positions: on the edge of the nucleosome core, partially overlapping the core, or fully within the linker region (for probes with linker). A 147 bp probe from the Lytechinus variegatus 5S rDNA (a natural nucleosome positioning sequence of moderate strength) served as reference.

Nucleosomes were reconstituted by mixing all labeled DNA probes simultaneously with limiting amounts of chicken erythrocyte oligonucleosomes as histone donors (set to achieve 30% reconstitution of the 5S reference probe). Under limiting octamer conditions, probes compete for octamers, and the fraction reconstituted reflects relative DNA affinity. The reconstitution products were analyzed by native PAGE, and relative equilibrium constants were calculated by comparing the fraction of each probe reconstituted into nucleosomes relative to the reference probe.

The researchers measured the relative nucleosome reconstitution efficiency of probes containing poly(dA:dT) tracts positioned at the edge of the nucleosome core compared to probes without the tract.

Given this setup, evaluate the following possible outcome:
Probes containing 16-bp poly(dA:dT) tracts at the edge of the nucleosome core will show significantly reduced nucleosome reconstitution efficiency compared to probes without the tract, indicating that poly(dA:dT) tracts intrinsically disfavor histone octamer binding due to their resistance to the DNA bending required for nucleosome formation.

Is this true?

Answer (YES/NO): NO